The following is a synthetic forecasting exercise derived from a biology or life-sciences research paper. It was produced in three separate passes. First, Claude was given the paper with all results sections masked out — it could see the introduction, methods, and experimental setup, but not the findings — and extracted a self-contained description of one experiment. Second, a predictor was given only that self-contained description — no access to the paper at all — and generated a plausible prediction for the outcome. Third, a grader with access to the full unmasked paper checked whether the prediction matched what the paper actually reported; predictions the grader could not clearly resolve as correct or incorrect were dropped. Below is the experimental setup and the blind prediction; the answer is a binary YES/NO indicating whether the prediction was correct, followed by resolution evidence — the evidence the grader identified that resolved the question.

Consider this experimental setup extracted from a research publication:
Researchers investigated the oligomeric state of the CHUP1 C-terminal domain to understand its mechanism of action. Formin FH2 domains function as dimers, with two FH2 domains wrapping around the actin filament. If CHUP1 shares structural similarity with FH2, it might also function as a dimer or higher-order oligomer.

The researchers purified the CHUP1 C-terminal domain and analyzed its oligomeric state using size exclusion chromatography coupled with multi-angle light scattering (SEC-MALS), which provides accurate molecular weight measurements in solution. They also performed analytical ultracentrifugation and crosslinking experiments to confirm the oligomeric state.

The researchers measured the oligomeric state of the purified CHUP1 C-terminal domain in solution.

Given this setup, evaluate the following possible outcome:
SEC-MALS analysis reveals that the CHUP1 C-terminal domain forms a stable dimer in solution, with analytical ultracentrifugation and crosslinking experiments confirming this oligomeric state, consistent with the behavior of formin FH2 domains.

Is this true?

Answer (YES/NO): NO